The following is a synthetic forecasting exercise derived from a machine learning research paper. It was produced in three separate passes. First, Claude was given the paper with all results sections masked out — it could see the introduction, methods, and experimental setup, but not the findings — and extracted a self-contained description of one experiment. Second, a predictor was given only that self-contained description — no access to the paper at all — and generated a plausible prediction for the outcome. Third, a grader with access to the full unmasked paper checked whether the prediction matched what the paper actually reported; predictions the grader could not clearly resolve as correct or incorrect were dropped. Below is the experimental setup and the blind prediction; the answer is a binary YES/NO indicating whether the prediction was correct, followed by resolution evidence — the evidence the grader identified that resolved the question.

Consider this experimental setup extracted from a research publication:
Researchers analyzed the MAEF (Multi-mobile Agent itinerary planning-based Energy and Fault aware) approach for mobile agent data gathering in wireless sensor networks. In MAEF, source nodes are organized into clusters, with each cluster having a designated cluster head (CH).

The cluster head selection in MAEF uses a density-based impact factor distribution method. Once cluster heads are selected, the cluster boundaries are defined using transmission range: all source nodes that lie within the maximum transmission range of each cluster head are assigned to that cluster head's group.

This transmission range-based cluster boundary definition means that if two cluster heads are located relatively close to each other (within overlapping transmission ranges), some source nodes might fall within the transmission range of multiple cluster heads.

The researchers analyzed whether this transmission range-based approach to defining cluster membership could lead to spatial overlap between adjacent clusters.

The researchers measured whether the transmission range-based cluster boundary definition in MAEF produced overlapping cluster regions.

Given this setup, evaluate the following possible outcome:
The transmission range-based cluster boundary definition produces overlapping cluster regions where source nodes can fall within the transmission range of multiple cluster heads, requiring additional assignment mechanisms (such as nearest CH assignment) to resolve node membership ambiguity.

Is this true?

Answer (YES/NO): NO